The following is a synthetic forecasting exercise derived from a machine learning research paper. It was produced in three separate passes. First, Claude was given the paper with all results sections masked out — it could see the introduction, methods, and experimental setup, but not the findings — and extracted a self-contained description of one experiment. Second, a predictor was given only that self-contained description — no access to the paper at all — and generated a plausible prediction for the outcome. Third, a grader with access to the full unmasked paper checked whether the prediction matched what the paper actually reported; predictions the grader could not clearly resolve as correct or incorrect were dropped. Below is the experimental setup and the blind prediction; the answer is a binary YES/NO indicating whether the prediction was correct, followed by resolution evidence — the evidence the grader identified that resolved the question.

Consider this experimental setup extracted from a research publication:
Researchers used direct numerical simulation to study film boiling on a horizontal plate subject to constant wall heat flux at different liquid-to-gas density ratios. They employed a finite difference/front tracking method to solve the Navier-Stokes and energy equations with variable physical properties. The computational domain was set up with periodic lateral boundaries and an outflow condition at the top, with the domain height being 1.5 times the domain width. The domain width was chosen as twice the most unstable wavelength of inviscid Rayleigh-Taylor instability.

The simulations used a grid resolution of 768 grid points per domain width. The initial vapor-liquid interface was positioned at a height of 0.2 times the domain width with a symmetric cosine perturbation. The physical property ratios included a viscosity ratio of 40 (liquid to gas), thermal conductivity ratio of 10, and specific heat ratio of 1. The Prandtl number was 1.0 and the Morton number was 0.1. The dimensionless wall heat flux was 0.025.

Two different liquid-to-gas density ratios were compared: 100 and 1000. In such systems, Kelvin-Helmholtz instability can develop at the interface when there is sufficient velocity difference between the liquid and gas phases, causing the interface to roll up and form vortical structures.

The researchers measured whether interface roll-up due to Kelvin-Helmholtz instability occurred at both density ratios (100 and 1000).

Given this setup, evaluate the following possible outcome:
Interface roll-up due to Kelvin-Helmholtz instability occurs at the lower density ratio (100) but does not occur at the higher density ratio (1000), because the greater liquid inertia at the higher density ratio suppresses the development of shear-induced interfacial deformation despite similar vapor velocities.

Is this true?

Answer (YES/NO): NO